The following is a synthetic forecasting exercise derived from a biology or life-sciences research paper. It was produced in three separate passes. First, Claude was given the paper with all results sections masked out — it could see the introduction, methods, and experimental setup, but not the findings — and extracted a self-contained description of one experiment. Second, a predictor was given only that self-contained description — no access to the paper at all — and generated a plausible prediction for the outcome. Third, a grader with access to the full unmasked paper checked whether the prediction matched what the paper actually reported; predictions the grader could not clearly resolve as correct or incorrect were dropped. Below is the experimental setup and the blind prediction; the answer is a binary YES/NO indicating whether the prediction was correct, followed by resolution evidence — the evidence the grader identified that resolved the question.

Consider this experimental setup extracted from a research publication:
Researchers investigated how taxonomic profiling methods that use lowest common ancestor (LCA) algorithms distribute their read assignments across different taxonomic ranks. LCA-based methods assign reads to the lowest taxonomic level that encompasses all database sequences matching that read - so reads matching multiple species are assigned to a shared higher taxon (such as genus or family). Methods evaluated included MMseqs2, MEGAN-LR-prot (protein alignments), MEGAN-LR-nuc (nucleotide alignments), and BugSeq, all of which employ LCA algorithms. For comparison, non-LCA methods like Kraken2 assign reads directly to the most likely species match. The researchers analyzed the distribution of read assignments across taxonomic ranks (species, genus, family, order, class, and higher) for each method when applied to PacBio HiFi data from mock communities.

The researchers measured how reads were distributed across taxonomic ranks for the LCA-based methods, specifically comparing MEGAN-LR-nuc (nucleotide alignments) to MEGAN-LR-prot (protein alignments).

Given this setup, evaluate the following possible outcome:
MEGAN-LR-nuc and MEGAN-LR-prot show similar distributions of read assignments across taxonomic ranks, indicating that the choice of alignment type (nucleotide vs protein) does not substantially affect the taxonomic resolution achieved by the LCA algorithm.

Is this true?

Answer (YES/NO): NO